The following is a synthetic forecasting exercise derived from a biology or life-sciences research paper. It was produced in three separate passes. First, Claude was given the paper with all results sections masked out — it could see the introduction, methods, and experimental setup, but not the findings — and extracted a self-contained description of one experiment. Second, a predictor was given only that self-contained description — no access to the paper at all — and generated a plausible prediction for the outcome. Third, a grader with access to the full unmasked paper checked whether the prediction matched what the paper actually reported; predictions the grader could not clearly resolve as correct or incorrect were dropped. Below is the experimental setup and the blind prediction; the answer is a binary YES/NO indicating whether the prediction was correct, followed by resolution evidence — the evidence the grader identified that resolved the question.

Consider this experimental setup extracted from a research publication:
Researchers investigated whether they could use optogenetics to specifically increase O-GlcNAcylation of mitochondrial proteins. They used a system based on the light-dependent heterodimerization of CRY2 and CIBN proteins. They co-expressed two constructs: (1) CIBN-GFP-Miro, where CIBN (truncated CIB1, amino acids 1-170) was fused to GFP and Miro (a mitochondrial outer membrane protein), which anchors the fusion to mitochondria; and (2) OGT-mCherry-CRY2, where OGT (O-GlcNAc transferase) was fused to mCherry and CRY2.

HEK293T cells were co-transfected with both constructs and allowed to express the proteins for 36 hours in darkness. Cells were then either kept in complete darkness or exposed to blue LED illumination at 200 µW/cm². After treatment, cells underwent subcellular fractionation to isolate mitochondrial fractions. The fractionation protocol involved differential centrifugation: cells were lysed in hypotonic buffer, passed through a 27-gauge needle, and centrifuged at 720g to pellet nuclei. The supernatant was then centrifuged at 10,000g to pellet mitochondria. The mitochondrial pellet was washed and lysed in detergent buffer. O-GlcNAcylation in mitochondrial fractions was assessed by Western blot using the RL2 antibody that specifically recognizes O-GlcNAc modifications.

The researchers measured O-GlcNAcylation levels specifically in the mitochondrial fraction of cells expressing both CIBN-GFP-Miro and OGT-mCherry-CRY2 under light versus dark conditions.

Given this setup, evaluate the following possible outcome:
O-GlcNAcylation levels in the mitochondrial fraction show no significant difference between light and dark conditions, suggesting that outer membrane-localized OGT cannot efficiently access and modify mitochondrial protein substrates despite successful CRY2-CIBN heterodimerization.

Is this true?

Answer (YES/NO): NO